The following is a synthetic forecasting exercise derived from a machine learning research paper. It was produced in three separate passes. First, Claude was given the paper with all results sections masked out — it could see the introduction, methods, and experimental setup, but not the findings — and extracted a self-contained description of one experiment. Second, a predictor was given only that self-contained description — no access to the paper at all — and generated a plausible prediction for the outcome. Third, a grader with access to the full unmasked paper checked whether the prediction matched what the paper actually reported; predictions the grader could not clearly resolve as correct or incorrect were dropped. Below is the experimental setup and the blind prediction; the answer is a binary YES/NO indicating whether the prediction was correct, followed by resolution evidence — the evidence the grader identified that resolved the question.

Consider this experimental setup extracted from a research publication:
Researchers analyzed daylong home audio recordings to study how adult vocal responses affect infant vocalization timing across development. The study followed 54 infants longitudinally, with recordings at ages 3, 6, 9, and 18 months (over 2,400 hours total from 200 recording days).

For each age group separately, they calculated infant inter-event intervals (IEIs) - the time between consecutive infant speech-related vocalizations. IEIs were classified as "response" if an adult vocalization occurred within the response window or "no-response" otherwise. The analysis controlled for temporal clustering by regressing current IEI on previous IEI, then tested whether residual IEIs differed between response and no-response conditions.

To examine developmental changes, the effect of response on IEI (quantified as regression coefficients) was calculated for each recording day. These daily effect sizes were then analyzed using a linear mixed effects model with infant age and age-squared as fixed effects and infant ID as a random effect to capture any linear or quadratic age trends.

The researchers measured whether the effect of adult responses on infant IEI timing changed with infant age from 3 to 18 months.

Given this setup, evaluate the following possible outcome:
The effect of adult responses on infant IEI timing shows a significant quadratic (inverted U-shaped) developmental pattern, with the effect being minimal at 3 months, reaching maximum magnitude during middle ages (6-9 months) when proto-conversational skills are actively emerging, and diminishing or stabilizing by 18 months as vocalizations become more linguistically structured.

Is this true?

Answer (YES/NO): NO